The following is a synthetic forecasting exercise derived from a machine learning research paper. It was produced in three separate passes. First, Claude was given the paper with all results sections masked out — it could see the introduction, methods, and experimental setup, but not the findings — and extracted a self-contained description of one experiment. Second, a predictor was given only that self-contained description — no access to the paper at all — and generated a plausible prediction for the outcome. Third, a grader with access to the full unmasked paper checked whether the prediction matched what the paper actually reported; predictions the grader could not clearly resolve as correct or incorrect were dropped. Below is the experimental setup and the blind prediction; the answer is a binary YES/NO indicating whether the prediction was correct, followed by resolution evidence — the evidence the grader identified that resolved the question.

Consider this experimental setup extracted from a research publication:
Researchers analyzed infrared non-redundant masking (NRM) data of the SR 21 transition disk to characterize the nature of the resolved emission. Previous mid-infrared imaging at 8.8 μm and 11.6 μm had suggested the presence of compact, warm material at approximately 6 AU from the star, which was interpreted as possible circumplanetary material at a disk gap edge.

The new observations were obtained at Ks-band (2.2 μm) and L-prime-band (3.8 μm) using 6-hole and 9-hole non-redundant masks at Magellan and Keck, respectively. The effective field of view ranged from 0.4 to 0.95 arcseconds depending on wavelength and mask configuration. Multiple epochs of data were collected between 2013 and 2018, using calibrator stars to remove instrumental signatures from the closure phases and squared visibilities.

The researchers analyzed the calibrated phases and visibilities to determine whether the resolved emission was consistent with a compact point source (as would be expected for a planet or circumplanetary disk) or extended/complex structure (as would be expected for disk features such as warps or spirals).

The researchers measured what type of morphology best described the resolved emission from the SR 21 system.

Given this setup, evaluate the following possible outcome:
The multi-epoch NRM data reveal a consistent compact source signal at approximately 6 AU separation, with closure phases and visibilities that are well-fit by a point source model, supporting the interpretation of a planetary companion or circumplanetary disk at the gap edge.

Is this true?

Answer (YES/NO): NO